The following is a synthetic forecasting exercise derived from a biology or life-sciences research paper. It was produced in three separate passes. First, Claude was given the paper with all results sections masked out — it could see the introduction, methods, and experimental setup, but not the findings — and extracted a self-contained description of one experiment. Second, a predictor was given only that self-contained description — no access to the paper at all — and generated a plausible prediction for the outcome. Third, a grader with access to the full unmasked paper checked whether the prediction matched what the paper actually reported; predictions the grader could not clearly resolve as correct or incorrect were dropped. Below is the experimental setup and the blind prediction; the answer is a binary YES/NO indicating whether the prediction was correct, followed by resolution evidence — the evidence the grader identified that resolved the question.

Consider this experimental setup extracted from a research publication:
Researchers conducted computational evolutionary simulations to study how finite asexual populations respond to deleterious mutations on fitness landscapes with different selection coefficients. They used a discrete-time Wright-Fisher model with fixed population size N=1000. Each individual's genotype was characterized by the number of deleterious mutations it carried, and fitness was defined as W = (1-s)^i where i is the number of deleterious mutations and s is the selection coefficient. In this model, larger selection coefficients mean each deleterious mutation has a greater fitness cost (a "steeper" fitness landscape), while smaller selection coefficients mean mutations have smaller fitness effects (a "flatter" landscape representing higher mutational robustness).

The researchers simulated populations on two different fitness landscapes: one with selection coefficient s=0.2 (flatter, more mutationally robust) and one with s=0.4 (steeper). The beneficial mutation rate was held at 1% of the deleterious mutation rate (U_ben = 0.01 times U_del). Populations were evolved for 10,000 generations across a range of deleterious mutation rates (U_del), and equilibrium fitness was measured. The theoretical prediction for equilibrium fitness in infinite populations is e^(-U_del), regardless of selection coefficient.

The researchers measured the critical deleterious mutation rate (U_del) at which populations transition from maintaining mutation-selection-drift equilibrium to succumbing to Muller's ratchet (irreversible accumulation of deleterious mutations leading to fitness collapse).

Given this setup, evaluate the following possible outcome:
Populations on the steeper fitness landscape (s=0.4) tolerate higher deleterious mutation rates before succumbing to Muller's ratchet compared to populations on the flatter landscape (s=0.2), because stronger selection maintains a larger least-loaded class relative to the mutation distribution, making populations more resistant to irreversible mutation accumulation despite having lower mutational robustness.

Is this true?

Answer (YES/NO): YES